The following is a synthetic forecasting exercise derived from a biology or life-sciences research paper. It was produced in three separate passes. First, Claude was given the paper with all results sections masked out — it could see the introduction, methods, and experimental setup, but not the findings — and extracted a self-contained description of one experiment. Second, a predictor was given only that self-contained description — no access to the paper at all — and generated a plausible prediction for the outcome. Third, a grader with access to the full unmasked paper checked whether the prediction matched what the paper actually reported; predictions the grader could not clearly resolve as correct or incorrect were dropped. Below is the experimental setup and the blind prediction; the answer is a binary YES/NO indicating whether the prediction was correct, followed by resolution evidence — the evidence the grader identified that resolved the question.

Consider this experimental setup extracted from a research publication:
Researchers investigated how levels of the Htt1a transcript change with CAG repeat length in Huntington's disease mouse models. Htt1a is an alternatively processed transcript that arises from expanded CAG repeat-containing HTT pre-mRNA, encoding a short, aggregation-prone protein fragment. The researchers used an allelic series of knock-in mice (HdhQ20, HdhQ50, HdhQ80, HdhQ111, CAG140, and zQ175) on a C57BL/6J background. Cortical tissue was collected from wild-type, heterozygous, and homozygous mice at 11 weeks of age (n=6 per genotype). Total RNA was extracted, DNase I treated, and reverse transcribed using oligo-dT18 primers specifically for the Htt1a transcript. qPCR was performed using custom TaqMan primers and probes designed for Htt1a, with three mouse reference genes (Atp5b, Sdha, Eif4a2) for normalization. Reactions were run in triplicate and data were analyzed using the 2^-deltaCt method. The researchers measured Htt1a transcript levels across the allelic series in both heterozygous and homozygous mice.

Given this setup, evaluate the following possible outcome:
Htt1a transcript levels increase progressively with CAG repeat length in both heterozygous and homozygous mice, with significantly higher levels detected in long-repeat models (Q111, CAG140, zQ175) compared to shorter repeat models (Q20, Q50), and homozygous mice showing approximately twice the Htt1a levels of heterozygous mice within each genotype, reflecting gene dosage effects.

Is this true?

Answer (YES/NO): YES